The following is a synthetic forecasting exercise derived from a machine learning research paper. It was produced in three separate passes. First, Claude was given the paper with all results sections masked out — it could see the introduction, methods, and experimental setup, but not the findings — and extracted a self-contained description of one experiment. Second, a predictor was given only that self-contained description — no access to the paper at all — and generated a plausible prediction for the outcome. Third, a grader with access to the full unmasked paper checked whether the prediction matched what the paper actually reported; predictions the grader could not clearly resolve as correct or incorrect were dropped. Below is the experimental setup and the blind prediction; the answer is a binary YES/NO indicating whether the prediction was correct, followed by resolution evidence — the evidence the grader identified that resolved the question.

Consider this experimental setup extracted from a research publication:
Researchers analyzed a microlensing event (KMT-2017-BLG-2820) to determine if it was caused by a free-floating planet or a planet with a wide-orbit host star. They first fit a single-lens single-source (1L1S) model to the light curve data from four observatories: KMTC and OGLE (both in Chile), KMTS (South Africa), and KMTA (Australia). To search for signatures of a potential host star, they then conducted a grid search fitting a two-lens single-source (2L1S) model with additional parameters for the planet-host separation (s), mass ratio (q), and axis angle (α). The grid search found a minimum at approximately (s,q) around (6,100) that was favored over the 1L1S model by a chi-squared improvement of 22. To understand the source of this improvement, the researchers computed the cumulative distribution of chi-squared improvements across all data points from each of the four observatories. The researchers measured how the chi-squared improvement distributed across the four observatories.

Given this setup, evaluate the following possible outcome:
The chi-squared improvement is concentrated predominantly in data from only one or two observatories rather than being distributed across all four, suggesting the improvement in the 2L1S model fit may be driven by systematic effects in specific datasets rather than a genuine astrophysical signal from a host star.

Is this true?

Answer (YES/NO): YES